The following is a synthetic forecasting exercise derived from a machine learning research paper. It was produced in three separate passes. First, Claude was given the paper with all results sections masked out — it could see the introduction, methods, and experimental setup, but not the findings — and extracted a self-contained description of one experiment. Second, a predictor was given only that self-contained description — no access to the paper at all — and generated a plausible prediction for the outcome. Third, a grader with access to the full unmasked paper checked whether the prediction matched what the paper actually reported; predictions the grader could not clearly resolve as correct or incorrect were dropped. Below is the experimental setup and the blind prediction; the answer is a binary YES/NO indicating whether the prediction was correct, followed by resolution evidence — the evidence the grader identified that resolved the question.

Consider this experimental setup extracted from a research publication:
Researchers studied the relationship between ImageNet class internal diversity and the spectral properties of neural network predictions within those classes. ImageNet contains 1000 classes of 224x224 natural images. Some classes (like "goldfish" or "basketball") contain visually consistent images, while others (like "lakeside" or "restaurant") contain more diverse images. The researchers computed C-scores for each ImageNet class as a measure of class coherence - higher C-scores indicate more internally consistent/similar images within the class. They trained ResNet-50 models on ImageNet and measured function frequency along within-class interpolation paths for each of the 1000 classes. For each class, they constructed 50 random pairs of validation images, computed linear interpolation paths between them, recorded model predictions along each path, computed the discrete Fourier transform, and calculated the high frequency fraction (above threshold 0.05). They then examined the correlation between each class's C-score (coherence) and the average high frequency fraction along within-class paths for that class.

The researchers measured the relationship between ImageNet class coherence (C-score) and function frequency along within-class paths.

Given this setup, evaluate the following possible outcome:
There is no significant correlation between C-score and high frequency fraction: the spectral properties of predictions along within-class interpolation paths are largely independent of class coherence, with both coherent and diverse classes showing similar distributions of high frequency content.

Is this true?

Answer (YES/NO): NO